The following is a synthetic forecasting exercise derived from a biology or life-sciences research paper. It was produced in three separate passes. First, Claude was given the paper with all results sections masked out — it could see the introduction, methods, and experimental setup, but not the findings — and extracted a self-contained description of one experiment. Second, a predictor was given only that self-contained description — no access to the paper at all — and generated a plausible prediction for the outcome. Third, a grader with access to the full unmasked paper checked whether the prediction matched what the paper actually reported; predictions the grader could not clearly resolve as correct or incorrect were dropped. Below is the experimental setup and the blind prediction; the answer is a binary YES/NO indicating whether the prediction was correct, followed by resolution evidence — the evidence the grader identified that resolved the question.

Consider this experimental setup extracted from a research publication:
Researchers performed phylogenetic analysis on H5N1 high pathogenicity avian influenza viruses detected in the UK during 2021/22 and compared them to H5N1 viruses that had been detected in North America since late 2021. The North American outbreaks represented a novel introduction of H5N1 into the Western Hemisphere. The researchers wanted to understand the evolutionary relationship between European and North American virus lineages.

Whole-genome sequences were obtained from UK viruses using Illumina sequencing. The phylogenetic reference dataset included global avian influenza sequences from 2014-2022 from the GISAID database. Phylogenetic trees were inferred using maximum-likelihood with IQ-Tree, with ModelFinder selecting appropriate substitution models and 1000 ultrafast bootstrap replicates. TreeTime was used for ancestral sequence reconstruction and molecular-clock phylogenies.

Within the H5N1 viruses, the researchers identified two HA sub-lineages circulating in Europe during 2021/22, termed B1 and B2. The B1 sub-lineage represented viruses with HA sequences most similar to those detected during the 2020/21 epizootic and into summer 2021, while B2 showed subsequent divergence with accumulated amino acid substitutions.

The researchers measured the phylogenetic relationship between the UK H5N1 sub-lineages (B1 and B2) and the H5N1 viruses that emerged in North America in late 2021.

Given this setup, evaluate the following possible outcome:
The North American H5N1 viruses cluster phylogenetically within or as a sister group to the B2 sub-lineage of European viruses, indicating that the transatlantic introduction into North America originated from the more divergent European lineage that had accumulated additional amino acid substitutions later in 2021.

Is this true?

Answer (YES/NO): NO